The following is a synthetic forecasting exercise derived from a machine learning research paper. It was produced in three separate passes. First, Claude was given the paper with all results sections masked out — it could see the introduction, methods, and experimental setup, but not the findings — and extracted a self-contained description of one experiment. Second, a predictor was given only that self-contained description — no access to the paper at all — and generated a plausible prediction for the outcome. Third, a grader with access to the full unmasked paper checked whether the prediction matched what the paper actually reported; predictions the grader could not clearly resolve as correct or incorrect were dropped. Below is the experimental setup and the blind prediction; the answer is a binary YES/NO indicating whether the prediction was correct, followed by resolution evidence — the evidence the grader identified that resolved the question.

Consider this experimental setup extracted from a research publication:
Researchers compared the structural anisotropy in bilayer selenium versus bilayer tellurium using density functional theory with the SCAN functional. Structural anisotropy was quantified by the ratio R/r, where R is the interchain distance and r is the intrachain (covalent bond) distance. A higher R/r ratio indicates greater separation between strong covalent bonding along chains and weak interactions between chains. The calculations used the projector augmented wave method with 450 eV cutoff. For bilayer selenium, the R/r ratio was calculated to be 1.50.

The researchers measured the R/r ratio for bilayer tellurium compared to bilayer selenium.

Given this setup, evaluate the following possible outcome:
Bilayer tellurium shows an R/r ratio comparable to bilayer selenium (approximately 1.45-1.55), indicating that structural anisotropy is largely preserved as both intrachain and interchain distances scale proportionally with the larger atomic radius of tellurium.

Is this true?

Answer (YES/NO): NO